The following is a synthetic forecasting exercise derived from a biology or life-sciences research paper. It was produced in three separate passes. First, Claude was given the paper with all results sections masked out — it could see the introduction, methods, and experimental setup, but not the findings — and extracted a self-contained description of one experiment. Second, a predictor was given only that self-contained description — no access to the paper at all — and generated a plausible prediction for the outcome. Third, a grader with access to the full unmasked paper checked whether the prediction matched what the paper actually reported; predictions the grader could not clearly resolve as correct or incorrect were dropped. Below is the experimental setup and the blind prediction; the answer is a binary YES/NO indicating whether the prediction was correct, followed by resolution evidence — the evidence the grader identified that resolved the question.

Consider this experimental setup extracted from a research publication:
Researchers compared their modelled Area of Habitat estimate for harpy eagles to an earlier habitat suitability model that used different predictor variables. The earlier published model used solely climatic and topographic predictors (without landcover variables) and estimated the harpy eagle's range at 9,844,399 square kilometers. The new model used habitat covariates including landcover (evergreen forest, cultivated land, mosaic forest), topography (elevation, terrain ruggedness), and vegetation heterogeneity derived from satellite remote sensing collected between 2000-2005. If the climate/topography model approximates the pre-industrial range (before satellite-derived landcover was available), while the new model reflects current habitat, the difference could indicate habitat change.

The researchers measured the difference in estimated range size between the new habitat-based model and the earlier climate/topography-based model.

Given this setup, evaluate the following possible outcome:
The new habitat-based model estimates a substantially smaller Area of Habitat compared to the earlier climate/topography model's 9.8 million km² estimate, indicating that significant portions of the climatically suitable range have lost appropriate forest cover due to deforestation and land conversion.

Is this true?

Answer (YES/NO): YES